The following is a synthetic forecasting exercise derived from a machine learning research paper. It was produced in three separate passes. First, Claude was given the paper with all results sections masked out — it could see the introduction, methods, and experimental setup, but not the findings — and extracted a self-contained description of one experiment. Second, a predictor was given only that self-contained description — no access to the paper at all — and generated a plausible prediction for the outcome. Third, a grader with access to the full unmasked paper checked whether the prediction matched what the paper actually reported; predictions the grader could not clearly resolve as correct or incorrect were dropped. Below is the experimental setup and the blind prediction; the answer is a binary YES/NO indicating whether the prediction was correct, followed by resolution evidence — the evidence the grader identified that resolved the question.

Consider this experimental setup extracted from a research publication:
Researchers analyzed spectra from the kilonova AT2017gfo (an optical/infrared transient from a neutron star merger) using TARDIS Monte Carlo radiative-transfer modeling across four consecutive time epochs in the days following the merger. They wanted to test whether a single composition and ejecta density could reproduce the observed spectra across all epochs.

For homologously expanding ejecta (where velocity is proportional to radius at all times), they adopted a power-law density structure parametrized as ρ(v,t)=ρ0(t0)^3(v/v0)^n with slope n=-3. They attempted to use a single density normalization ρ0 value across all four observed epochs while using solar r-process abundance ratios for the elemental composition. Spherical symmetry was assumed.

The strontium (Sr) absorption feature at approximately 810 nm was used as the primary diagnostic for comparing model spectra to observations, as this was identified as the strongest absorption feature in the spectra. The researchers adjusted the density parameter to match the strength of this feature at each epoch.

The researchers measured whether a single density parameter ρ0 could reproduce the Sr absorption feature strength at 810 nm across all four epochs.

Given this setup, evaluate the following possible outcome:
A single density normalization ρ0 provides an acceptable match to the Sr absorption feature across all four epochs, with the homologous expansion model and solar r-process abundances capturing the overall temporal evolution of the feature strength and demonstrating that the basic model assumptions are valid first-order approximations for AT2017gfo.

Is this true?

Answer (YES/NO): NO